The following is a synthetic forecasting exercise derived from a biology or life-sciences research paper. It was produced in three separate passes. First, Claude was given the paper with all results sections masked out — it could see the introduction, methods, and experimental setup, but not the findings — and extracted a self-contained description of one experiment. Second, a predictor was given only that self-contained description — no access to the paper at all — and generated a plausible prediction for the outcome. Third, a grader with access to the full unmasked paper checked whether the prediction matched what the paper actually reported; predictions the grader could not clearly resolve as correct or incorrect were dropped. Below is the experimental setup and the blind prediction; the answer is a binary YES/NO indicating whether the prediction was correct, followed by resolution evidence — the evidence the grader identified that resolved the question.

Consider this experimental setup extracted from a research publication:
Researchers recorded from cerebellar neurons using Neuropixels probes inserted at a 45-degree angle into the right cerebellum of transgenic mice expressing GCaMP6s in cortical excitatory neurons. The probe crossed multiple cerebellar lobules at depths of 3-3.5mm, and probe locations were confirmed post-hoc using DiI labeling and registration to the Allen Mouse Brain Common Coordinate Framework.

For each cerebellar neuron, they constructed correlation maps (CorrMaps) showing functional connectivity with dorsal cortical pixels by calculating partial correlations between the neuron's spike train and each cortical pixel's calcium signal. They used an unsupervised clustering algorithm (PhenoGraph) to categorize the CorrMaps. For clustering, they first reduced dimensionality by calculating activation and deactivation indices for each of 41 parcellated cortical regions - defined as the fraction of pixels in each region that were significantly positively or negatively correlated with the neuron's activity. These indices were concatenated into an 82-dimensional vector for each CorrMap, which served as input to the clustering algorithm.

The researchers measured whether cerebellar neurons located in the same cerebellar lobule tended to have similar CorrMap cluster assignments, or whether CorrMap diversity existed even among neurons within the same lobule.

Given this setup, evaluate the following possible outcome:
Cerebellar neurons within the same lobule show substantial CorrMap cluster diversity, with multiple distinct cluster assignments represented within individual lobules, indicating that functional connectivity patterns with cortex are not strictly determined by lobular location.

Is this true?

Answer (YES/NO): YES